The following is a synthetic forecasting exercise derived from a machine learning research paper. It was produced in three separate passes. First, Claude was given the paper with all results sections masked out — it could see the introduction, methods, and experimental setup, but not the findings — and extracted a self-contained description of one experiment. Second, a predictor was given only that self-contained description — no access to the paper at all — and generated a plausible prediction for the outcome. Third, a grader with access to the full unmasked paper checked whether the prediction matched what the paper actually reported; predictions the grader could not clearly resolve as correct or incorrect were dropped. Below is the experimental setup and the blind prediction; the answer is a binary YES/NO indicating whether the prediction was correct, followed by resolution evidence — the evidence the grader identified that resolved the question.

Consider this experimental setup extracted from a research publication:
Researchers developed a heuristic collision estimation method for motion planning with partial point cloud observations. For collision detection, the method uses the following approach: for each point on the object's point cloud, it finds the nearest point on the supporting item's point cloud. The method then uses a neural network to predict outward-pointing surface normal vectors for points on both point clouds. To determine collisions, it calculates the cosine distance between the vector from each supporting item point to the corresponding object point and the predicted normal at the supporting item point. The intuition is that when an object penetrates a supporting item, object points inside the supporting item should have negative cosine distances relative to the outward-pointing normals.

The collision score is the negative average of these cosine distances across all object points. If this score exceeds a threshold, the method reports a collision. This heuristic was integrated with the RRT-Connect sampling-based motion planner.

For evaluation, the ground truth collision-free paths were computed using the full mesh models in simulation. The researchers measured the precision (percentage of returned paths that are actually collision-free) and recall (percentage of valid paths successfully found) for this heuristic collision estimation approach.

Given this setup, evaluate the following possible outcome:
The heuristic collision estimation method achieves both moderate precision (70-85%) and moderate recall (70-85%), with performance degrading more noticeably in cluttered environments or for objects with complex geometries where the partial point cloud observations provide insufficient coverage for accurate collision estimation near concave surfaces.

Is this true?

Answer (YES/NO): NO